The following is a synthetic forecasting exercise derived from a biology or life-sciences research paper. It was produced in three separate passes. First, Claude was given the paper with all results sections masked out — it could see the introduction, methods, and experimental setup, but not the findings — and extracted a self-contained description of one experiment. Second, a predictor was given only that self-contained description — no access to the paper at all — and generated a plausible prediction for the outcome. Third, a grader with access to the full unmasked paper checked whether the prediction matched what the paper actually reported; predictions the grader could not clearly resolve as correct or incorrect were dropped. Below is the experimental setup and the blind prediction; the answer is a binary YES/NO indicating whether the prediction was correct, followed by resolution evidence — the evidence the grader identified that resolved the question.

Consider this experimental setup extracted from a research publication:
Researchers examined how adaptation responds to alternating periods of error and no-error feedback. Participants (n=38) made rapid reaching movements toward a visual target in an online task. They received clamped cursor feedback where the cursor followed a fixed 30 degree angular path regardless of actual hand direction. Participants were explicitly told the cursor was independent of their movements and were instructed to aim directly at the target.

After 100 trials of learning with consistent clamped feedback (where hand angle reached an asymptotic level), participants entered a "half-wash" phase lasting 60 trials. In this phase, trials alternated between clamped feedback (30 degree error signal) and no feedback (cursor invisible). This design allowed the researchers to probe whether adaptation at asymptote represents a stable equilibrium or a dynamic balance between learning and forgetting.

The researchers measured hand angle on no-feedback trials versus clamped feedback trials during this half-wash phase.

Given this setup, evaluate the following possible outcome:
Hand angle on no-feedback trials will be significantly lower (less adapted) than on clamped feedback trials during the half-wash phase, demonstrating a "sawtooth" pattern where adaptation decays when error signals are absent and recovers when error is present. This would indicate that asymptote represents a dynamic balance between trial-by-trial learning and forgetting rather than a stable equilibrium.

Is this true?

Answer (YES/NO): YES